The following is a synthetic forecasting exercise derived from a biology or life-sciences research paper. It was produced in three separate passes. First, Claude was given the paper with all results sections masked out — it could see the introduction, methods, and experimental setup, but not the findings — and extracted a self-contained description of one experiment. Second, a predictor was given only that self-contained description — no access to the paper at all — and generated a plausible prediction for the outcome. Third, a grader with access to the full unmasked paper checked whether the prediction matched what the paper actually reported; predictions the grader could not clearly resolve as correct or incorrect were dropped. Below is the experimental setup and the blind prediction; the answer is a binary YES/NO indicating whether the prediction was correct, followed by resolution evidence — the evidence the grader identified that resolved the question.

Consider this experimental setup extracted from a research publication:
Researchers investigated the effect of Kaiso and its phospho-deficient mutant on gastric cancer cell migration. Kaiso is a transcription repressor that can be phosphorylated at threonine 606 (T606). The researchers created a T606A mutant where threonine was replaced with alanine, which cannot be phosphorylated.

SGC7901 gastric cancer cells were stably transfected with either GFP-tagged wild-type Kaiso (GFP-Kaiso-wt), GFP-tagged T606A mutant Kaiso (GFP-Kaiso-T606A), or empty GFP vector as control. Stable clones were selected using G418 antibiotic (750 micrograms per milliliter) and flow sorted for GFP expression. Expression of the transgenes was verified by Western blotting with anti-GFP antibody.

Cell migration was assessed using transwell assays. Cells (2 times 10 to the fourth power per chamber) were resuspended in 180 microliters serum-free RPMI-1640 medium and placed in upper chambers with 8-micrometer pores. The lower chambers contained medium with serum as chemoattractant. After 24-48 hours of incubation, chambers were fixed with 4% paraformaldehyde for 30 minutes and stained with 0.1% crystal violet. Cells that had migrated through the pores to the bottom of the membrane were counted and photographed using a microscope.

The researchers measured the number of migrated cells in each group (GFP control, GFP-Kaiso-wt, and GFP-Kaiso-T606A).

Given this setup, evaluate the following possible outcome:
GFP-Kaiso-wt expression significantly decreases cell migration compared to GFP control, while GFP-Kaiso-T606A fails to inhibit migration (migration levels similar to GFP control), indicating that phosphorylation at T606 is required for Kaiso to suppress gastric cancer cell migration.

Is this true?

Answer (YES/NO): NO